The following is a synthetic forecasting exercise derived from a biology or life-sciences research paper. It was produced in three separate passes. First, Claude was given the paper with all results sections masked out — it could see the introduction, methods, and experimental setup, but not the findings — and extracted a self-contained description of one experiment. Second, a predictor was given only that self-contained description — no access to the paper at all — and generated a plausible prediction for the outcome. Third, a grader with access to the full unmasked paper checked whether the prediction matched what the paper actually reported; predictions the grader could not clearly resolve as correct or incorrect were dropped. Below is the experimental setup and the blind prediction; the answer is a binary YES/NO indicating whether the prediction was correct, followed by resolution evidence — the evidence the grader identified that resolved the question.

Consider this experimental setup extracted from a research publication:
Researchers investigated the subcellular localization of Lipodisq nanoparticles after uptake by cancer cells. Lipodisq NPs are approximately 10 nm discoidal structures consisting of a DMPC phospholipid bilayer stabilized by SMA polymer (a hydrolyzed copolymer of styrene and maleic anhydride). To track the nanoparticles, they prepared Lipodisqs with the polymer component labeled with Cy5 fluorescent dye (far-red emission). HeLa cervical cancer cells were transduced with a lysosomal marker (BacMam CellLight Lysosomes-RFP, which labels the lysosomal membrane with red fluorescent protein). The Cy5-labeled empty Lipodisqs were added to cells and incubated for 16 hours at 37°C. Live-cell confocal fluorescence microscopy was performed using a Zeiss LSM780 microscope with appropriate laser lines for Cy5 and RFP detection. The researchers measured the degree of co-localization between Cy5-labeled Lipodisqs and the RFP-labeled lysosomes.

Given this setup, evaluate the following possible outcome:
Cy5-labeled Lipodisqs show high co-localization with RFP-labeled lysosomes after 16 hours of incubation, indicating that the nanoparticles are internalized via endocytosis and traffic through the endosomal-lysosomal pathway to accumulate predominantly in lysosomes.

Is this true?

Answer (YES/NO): YES